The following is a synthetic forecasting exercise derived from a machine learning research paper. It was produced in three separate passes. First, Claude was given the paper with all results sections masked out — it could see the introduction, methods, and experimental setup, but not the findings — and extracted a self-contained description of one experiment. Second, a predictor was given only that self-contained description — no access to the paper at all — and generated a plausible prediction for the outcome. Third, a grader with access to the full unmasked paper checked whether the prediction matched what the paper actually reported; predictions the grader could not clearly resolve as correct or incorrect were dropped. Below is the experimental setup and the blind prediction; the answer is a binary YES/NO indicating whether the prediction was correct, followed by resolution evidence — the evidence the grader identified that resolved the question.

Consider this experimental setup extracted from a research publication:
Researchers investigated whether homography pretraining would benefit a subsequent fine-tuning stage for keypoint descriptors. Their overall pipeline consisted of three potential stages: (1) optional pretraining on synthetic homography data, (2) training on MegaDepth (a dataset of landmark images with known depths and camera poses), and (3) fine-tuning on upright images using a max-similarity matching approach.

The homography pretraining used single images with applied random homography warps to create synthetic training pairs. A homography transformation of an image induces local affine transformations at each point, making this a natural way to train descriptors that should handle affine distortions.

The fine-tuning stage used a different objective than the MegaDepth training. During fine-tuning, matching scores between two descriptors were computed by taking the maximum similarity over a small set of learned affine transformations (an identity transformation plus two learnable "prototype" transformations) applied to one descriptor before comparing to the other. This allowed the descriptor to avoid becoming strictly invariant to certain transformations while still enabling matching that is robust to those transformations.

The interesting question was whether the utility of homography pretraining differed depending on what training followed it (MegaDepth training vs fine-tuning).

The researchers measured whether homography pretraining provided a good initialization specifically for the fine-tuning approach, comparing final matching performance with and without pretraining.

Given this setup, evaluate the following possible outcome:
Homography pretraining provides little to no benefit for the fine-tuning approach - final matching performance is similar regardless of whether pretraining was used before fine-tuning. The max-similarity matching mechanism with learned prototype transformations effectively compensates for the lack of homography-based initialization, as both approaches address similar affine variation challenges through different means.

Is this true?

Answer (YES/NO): NO